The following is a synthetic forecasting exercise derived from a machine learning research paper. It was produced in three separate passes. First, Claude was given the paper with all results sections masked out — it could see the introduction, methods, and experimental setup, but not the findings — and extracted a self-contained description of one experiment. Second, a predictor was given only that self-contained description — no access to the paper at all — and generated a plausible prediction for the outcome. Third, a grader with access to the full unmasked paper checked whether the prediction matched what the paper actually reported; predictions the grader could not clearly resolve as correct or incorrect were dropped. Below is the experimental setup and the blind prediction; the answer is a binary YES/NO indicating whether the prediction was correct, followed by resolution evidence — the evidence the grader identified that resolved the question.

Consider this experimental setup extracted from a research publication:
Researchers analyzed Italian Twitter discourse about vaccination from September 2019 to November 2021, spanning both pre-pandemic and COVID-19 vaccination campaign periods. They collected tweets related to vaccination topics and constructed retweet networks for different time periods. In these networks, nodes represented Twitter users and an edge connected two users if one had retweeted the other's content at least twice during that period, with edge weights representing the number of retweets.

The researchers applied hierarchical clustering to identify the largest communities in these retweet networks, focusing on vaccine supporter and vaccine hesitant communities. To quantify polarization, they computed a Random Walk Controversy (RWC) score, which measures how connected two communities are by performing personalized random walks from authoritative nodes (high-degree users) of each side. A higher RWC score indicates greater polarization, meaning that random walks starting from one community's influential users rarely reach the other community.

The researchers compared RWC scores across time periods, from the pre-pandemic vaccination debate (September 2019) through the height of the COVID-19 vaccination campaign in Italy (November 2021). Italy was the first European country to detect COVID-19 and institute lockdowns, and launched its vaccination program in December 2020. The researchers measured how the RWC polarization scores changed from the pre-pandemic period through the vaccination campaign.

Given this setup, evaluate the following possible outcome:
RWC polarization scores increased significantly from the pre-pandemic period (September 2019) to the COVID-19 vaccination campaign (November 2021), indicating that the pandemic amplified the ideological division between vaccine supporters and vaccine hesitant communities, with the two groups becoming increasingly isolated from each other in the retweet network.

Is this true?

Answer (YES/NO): NO